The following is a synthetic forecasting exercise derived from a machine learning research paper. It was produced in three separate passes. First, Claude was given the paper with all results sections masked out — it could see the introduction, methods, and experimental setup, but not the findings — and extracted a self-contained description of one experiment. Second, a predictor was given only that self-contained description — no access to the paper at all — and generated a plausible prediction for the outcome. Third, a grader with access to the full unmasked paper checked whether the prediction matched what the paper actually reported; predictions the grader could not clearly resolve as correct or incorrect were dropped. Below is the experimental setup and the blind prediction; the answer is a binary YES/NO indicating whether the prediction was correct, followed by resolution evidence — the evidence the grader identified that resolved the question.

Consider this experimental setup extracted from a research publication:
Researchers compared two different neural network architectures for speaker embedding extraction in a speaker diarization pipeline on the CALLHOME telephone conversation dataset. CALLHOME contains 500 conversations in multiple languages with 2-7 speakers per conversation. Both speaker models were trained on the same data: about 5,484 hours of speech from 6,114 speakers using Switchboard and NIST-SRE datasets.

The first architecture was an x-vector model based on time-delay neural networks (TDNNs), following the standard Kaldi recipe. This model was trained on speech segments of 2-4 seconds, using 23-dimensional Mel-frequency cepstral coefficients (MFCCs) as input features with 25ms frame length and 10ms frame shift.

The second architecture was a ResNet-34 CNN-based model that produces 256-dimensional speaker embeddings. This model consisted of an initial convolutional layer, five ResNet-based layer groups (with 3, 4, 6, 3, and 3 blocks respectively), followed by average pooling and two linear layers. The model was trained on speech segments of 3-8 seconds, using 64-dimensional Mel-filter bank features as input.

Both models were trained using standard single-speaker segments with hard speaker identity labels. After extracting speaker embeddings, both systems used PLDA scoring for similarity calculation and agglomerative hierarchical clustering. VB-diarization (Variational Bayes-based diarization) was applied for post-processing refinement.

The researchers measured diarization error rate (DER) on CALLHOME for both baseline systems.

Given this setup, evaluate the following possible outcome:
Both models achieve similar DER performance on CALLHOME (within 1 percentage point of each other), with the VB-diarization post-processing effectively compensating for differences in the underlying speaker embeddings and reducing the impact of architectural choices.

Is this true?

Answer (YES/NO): YES